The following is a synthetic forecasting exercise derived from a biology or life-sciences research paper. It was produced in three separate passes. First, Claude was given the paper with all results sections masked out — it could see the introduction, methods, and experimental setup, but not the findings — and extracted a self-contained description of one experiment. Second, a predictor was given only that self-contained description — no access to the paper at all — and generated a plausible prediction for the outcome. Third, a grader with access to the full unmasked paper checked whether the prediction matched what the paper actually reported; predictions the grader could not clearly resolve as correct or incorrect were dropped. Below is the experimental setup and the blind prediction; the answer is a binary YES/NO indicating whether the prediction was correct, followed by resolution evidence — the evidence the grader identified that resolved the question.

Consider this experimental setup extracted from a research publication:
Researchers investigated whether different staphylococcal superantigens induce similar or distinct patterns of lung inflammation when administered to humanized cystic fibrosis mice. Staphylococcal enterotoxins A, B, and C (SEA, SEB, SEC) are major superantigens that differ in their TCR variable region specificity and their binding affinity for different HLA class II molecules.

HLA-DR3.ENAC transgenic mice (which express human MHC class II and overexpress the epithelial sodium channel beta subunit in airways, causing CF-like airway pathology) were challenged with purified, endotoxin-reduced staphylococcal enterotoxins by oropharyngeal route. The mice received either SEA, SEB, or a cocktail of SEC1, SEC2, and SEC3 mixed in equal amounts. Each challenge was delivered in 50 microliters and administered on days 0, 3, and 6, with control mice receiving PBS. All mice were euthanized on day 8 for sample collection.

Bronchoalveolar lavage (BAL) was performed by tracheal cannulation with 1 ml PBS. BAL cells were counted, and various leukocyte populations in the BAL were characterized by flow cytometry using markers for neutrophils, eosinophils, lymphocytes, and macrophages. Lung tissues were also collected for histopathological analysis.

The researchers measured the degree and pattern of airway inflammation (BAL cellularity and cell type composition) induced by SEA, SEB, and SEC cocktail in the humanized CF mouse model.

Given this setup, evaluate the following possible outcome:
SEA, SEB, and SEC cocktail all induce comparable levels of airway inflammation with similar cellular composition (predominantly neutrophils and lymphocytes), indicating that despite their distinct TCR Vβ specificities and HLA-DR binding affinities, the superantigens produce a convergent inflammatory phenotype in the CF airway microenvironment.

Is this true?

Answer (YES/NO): NO